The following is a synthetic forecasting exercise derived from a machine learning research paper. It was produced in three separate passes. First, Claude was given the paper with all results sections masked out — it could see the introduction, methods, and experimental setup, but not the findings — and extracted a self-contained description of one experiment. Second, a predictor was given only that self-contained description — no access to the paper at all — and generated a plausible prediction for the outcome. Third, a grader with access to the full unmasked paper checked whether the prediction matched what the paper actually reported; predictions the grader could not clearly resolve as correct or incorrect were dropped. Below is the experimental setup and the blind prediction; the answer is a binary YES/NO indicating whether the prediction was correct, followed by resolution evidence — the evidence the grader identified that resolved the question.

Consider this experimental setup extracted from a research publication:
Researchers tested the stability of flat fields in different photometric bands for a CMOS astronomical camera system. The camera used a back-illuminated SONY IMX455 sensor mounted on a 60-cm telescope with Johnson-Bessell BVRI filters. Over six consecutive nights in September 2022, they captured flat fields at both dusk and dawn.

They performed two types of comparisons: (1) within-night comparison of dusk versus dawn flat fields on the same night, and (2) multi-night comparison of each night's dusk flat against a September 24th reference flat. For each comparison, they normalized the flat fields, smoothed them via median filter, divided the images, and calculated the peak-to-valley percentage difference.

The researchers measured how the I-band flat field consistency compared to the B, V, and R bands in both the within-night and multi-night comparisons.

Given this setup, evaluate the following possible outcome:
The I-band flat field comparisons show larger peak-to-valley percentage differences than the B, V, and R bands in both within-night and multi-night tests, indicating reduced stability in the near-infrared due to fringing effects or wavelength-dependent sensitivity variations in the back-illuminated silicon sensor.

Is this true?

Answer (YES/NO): NO